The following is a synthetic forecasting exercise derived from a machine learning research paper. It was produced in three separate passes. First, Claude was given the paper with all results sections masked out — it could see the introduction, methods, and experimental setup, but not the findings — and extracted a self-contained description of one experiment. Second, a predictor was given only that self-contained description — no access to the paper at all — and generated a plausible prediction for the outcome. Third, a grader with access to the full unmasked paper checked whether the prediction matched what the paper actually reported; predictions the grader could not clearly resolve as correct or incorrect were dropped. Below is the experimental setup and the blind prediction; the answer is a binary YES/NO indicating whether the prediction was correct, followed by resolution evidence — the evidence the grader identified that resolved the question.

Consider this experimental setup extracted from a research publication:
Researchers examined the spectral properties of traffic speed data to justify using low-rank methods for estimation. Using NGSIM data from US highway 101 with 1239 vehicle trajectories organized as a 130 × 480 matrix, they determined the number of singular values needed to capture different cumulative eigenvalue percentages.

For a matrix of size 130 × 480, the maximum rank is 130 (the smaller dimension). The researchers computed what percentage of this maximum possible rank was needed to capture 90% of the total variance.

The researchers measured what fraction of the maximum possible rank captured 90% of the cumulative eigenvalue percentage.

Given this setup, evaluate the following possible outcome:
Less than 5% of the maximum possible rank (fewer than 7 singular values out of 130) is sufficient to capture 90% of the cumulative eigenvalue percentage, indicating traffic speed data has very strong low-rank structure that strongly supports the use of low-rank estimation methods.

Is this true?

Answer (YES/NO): NO